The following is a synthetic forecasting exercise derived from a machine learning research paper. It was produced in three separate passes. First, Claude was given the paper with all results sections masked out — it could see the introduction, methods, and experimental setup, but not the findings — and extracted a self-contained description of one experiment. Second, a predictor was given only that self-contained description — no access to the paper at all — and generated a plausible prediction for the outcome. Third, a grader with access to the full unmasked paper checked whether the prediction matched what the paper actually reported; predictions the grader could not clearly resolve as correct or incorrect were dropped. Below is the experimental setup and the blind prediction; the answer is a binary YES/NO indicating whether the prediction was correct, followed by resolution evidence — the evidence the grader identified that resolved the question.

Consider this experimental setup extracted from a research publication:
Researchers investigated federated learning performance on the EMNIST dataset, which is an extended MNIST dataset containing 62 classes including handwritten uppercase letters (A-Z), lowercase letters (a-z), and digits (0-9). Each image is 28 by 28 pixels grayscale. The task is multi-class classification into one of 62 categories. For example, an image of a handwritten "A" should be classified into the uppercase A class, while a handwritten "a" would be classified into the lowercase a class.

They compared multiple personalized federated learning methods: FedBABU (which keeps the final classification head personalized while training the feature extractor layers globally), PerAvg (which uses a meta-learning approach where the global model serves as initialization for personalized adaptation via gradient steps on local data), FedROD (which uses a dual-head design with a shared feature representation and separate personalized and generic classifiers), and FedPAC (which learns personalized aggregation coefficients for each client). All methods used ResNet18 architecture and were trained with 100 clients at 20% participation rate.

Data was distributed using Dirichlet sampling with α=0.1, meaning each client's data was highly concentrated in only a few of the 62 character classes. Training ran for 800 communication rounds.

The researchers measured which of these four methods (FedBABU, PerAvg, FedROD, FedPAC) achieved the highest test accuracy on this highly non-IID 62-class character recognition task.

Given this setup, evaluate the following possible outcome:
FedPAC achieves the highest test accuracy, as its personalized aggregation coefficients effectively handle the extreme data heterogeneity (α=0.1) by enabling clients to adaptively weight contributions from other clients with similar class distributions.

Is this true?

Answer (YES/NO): NO